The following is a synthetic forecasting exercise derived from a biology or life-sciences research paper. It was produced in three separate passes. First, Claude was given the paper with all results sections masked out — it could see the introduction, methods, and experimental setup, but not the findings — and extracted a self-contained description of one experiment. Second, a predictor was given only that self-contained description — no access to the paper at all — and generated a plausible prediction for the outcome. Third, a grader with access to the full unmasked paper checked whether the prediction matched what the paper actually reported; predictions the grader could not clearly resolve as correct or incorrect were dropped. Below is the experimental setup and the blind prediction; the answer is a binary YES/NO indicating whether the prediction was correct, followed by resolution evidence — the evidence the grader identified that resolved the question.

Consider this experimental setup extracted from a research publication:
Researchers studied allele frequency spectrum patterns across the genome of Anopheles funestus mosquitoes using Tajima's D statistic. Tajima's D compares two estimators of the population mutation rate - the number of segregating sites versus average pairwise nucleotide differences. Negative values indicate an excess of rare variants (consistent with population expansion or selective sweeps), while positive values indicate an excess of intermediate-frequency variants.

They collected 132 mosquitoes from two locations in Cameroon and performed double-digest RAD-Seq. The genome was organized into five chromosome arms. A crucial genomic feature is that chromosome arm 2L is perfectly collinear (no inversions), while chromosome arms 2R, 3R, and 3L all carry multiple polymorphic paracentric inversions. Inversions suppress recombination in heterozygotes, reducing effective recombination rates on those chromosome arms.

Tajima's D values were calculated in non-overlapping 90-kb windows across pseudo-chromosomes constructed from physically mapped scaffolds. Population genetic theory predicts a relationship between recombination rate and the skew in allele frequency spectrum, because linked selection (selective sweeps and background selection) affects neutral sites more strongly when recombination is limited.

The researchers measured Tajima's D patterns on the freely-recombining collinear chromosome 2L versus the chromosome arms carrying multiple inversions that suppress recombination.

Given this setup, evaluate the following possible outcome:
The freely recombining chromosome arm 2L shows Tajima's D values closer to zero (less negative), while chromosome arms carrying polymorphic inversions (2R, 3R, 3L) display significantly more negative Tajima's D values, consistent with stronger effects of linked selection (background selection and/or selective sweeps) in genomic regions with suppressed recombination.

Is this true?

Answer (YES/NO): NO